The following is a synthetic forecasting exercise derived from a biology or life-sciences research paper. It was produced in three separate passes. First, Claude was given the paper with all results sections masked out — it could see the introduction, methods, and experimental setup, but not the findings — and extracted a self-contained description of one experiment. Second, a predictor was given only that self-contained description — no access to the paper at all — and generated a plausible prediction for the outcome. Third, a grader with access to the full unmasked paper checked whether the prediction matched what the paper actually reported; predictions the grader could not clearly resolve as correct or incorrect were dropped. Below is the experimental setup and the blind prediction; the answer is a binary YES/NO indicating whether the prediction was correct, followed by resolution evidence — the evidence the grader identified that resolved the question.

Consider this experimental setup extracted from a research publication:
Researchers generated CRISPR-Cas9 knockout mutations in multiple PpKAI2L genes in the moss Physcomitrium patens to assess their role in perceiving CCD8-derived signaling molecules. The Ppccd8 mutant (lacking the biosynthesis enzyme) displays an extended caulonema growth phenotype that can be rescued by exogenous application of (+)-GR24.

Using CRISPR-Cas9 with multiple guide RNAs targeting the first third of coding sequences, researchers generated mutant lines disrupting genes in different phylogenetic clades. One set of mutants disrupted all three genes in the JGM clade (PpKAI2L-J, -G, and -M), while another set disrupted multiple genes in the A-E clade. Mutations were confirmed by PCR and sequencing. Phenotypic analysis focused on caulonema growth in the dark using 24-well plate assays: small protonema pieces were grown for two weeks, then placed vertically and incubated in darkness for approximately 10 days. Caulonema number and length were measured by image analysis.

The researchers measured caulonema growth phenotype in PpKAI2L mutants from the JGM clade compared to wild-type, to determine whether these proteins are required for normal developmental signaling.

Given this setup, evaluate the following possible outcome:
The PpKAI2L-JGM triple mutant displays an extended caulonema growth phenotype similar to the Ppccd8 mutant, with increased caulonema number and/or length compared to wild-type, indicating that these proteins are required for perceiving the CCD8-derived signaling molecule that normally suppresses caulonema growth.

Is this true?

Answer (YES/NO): NO